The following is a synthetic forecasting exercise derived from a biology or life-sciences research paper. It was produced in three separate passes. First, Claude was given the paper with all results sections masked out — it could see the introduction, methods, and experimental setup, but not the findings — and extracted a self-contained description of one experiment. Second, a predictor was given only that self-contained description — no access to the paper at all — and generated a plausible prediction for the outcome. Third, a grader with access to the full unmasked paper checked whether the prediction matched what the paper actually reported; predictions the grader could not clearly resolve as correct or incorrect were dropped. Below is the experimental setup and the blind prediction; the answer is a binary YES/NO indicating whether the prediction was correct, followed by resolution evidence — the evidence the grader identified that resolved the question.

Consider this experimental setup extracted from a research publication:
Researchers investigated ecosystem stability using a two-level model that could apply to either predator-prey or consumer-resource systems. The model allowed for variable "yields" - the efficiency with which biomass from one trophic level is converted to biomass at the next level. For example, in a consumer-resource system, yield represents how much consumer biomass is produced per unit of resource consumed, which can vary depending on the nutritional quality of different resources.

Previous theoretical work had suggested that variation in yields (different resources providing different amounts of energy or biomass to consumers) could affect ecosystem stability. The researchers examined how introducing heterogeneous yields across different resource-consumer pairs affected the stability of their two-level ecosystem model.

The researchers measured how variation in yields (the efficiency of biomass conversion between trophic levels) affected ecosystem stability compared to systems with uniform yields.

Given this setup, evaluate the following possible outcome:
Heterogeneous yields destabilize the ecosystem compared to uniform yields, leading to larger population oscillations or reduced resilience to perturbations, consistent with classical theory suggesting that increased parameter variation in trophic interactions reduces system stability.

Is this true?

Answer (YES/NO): YES